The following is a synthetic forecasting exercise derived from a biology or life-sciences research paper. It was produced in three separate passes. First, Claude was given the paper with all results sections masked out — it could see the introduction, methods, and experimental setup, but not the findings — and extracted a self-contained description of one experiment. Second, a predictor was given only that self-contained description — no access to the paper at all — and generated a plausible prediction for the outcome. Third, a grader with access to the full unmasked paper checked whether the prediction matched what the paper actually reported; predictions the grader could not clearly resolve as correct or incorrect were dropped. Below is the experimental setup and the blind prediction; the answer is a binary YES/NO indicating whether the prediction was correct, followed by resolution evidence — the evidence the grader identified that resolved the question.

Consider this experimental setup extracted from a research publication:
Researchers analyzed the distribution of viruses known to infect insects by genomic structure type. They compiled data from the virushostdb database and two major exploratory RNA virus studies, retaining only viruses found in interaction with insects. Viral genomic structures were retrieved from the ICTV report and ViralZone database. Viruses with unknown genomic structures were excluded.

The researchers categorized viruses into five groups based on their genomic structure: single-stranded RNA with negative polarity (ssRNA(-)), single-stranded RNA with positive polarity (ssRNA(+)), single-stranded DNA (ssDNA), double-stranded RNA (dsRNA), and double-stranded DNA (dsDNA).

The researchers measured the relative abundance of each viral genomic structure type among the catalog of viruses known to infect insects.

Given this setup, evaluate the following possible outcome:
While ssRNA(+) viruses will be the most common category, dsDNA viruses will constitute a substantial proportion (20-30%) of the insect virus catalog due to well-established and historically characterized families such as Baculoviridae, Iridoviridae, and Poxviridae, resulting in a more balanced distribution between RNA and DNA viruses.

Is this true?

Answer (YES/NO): NO